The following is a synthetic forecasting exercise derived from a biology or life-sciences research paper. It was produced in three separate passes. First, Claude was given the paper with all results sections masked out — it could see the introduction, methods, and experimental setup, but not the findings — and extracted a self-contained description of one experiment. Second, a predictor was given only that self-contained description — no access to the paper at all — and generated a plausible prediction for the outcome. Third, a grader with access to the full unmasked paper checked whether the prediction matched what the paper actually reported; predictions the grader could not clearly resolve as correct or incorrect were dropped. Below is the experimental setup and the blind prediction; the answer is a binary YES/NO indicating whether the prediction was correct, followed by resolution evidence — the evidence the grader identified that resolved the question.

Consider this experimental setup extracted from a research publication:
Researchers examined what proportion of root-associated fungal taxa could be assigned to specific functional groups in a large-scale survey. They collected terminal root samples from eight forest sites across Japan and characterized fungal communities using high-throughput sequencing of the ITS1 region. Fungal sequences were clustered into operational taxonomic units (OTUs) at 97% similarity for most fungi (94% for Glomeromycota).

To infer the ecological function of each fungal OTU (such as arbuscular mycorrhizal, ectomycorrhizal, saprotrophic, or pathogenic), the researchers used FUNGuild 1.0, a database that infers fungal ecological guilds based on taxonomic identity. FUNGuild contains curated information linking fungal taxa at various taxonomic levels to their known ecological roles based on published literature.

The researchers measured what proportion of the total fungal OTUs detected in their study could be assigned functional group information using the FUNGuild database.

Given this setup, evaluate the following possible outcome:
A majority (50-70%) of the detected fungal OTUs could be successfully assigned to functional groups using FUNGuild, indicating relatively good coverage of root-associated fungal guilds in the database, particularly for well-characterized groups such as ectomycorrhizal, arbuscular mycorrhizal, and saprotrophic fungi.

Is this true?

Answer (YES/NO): NO